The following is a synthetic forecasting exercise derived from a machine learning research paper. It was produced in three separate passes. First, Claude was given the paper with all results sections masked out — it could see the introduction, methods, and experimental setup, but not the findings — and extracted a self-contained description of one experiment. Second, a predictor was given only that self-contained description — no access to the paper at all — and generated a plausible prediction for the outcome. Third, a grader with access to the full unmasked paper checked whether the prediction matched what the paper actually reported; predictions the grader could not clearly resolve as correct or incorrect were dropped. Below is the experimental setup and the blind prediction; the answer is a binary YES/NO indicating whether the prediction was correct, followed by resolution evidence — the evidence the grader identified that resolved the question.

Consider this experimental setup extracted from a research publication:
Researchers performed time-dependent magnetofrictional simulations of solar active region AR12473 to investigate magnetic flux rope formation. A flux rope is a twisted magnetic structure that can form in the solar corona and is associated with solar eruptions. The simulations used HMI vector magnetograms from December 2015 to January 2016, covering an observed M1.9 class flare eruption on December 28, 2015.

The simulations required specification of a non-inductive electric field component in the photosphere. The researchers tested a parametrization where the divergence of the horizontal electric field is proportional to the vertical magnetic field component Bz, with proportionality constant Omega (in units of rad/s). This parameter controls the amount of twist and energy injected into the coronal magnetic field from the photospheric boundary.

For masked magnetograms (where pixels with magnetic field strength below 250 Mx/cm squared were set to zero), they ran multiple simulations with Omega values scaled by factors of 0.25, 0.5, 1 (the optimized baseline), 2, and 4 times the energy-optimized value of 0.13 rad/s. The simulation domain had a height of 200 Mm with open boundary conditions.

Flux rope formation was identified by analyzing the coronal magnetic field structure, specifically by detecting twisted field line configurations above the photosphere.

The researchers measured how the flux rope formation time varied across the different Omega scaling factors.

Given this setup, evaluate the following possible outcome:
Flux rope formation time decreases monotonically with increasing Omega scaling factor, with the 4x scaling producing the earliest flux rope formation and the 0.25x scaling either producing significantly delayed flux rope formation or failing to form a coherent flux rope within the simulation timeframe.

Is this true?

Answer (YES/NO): YES